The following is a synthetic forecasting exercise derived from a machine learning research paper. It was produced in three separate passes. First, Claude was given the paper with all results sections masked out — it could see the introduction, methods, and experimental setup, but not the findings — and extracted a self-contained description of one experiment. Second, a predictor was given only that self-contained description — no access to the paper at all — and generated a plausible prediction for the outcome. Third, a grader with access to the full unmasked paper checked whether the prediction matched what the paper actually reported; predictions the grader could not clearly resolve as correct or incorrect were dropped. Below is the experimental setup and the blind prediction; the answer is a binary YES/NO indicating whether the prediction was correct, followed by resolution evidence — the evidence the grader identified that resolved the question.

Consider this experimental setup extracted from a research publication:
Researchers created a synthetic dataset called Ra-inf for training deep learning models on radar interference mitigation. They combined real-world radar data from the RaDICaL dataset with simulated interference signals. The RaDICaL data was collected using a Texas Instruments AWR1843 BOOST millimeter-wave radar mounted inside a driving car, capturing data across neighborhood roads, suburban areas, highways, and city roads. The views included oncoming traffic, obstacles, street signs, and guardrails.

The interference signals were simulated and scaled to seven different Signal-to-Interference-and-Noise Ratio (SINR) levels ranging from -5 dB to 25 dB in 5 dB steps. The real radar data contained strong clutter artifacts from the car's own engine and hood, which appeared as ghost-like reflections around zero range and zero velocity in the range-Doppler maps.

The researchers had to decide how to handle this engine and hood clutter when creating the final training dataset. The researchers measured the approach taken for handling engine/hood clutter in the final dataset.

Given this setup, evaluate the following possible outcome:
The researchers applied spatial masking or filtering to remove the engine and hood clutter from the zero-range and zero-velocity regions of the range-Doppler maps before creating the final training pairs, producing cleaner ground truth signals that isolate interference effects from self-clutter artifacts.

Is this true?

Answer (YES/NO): YES